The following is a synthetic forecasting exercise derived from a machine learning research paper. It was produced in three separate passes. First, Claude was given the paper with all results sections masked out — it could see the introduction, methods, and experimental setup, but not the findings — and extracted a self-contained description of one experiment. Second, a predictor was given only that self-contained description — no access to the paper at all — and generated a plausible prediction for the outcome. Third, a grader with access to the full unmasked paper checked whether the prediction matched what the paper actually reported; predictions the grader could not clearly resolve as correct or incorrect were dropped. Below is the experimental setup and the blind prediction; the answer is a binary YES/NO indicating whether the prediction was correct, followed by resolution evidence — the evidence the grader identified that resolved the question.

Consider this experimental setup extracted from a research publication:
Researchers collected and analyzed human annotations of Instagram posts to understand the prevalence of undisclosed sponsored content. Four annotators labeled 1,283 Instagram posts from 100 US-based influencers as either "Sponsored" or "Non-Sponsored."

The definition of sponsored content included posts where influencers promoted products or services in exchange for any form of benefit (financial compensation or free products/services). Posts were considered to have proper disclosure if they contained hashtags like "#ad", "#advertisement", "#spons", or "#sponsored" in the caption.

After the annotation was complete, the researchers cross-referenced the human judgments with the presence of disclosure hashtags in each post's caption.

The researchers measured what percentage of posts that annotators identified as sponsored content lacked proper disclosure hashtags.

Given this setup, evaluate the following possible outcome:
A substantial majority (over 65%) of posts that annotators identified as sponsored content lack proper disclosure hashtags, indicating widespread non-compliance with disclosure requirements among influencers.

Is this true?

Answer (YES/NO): YES